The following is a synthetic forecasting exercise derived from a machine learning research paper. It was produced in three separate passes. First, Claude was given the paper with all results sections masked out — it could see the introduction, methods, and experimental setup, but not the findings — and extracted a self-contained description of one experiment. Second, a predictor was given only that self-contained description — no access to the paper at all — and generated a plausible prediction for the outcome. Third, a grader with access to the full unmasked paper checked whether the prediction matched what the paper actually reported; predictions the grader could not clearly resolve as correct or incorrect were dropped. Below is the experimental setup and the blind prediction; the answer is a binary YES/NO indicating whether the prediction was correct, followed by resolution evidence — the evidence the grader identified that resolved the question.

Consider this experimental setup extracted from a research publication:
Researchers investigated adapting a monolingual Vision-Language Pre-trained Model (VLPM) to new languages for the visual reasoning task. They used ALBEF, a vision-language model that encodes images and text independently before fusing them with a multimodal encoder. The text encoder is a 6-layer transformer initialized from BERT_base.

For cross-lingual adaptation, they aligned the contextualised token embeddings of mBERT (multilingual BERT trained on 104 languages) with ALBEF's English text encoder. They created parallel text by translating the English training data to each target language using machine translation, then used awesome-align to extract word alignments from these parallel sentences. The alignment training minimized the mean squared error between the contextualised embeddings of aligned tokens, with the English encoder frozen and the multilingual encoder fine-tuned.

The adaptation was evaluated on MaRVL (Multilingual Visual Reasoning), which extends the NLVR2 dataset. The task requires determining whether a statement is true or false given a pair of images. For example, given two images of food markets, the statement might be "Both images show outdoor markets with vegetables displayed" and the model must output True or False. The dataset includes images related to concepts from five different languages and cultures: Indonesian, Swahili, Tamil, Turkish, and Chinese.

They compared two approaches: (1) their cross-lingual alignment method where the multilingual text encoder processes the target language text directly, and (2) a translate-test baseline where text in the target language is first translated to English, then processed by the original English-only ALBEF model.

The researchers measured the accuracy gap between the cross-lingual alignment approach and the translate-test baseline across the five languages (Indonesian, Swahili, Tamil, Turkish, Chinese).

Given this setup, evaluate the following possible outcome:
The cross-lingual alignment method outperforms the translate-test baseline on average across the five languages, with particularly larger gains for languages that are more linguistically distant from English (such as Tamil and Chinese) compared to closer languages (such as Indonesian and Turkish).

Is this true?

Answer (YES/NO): NO